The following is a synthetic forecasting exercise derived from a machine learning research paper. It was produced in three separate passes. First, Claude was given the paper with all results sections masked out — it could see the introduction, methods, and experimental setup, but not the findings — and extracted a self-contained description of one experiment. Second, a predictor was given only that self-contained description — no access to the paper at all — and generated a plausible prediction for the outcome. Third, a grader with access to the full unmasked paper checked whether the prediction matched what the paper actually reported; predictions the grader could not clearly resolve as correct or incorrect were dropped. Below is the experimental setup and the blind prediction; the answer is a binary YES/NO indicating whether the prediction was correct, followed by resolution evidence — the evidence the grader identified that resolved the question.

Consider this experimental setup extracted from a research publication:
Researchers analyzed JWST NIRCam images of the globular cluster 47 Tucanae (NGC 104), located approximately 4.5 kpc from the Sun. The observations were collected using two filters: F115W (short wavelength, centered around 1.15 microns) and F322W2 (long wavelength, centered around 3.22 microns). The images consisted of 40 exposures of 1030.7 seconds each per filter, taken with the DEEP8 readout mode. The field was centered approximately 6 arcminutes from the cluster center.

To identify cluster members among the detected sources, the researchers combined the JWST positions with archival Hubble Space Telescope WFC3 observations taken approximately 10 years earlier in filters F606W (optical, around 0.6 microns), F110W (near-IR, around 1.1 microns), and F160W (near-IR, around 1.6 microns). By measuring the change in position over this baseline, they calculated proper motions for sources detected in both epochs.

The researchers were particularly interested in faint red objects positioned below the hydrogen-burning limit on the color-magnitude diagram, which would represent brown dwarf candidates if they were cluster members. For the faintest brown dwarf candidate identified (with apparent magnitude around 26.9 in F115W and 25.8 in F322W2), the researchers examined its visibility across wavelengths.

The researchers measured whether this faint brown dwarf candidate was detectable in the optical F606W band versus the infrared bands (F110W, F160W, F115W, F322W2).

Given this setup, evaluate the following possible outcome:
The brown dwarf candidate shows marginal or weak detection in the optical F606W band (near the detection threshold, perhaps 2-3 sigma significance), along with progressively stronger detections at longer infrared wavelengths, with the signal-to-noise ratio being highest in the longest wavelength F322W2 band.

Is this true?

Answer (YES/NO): NO